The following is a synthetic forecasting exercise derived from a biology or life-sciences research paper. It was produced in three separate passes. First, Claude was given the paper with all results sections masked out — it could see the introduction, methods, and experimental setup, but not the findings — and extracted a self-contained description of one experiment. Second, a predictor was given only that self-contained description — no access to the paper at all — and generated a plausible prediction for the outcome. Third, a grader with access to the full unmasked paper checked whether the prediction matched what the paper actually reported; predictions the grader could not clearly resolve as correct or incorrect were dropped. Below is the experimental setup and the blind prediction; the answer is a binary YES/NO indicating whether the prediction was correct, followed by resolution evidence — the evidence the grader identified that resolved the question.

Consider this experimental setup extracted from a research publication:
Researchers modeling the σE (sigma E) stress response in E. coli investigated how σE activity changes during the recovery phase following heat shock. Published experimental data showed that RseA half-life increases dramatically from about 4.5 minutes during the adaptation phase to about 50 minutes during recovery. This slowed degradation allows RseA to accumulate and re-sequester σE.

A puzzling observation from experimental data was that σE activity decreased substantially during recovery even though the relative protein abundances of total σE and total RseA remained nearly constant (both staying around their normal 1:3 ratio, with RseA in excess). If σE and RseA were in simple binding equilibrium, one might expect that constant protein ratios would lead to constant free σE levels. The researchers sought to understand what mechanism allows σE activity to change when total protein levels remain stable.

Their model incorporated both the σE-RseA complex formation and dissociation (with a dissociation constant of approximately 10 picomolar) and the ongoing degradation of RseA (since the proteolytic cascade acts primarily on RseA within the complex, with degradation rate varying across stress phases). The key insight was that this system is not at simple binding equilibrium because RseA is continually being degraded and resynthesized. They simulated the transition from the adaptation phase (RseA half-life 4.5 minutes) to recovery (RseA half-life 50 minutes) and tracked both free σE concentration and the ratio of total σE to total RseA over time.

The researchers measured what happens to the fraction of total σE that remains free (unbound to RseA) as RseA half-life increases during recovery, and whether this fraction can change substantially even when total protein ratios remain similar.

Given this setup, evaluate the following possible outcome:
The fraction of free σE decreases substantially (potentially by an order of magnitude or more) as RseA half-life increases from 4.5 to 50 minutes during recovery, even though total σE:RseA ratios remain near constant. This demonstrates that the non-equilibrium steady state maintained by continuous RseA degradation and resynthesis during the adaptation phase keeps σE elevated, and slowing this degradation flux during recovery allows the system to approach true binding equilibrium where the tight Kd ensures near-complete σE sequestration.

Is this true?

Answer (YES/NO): YES